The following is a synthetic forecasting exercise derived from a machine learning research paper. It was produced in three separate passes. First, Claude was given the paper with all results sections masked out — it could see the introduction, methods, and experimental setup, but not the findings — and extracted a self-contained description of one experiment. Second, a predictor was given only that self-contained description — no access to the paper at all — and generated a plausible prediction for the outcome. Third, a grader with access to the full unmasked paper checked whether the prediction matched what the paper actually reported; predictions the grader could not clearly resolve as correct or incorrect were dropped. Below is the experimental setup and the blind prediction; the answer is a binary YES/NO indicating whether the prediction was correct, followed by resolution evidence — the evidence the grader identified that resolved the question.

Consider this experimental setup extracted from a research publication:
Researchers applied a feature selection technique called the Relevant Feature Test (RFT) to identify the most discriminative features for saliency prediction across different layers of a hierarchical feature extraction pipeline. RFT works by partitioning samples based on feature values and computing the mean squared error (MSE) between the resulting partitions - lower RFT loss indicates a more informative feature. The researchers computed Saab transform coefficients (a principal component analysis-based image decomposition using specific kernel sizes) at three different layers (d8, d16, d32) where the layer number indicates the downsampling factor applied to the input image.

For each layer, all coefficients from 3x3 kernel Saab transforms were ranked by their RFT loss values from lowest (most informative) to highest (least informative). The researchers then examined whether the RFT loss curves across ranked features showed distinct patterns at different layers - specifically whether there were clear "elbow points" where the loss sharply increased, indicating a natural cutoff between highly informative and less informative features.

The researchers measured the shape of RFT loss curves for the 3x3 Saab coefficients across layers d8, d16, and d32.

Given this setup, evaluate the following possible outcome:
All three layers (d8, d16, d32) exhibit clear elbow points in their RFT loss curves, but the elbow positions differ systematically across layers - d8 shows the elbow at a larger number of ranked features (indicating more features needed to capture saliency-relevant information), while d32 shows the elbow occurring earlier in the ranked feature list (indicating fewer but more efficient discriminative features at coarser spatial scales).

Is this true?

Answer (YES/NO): NO